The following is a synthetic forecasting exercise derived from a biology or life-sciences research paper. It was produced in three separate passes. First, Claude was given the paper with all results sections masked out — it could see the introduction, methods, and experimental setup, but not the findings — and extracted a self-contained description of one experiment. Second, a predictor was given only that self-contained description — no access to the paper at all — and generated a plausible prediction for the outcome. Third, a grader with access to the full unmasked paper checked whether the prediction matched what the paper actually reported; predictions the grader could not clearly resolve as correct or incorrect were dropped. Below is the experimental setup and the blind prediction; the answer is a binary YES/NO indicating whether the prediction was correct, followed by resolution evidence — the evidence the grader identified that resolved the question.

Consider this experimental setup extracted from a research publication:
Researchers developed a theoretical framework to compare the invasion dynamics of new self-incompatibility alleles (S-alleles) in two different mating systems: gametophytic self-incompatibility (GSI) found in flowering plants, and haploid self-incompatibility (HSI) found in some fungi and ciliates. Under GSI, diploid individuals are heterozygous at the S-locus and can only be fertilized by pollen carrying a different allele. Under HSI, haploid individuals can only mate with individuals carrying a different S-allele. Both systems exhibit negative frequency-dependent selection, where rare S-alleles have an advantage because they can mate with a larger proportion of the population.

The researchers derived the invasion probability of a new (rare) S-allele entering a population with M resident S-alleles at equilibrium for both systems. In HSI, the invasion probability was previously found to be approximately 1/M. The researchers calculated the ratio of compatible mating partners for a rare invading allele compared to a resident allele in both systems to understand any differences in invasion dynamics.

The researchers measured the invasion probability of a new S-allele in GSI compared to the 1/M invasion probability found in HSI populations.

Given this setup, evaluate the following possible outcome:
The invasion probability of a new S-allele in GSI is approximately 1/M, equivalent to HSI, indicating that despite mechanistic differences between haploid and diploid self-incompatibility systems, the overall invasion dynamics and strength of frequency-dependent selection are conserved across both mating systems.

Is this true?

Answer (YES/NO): NO